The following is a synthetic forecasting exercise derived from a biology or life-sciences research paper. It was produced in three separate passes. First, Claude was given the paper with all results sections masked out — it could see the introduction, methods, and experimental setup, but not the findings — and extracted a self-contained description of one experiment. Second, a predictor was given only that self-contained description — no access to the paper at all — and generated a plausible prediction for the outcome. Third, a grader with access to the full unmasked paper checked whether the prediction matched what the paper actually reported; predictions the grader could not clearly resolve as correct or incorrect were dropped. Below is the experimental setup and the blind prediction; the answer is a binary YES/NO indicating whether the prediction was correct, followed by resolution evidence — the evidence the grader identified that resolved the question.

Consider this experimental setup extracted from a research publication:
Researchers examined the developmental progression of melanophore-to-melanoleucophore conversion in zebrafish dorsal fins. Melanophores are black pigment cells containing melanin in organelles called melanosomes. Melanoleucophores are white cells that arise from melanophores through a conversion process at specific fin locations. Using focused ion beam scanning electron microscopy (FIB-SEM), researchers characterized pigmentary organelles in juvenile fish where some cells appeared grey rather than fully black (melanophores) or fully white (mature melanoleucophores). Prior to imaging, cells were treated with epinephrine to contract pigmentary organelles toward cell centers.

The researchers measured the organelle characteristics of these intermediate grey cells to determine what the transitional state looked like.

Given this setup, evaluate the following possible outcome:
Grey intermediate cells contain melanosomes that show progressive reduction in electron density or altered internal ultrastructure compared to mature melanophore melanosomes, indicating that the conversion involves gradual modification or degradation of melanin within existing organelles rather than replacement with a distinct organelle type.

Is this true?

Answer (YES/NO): NO